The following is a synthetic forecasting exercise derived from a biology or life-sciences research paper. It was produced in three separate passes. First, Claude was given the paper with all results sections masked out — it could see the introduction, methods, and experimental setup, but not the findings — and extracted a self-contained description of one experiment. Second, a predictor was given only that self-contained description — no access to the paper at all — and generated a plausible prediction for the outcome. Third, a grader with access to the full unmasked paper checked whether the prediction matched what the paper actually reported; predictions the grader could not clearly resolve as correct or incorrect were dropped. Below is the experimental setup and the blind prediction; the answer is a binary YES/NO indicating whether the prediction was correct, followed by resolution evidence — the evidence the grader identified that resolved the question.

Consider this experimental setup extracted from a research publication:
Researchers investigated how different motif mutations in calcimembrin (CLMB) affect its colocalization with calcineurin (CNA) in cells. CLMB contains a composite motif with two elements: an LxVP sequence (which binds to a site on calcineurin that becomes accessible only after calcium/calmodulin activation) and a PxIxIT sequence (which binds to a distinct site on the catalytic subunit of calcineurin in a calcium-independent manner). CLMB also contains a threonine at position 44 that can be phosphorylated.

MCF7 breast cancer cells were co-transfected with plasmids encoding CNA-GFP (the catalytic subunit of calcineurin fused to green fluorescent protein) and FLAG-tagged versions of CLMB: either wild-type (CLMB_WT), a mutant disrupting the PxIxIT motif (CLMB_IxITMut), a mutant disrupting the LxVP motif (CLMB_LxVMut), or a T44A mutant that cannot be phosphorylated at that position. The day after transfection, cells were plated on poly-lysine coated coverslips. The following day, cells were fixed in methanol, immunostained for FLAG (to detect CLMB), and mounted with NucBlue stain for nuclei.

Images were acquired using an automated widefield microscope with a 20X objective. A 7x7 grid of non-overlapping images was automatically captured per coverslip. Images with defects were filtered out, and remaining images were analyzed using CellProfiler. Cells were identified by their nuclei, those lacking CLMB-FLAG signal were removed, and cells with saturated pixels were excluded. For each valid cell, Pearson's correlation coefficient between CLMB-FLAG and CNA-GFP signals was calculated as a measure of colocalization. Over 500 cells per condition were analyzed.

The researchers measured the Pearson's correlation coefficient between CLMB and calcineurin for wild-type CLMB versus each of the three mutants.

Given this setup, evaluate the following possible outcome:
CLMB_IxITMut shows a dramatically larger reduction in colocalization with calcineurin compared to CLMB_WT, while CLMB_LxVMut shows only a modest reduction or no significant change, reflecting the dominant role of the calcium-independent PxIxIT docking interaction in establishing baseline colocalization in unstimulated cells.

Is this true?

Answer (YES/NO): YES